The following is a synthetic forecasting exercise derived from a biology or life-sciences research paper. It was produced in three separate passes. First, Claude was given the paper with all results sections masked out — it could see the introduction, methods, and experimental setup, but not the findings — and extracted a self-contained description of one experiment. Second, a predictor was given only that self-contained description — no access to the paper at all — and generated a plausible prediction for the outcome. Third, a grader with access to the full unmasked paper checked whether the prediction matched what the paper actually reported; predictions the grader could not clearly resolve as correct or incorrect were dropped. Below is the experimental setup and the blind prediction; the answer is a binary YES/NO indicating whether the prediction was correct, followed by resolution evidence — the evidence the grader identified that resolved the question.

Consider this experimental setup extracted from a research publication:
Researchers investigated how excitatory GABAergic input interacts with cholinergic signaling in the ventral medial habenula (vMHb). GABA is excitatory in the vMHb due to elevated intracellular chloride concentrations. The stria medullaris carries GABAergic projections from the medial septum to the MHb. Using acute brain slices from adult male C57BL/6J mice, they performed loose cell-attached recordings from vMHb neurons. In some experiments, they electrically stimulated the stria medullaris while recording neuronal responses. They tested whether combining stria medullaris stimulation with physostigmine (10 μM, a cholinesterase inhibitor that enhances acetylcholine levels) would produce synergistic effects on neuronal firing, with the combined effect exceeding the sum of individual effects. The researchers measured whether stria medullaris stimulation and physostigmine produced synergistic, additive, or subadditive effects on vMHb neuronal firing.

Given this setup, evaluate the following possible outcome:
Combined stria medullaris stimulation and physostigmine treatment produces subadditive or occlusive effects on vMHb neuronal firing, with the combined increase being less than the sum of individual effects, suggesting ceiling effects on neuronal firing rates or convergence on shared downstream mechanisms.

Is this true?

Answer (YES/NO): NO